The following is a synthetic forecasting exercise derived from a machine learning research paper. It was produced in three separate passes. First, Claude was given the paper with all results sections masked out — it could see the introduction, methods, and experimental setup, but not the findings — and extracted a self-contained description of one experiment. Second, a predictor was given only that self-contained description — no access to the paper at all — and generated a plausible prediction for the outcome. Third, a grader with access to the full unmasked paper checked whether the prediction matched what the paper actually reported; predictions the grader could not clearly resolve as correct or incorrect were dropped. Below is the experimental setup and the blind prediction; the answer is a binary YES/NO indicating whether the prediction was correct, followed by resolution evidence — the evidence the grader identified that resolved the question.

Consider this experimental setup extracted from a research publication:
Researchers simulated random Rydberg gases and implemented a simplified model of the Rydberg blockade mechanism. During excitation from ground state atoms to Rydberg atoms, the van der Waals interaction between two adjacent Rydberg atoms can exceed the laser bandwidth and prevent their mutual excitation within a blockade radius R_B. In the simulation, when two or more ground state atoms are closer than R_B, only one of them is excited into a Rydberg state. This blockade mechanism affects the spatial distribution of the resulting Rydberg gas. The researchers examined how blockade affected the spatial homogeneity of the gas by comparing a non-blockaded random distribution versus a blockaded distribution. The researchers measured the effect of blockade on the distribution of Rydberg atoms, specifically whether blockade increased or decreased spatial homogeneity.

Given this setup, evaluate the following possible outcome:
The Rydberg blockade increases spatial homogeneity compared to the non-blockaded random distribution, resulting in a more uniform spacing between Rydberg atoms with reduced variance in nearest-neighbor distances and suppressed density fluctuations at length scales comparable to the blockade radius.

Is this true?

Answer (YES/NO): YES